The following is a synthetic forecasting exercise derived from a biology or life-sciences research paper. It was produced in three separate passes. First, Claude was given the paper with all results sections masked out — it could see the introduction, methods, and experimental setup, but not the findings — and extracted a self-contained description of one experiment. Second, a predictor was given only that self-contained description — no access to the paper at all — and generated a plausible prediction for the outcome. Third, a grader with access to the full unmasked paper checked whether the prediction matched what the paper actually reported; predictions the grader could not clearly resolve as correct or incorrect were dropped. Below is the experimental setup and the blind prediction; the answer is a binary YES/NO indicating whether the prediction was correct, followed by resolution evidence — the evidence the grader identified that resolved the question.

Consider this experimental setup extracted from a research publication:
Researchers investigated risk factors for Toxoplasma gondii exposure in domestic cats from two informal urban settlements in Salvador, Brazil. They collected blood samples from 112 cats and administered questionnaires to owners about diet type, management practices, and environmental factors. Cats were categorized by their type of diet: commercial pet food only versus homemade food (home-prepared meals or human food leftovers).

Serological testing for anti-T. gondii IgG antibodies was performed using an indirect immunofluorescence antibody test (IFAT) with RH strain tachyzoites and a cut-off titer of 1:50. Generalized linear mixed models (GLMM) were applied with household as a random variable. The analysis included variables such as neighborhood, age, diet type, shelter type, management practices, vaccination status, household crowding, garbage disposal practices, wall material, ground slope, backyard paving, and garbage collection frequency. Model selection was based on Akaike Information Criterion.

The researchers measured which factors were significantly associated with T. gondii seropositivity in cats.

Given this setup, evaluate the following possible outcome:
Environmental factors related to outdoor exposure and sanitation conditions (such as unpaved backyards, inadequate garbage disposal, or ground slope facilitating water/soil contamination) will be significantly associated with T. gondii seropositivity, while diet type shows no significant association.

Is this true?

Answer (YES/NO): NO